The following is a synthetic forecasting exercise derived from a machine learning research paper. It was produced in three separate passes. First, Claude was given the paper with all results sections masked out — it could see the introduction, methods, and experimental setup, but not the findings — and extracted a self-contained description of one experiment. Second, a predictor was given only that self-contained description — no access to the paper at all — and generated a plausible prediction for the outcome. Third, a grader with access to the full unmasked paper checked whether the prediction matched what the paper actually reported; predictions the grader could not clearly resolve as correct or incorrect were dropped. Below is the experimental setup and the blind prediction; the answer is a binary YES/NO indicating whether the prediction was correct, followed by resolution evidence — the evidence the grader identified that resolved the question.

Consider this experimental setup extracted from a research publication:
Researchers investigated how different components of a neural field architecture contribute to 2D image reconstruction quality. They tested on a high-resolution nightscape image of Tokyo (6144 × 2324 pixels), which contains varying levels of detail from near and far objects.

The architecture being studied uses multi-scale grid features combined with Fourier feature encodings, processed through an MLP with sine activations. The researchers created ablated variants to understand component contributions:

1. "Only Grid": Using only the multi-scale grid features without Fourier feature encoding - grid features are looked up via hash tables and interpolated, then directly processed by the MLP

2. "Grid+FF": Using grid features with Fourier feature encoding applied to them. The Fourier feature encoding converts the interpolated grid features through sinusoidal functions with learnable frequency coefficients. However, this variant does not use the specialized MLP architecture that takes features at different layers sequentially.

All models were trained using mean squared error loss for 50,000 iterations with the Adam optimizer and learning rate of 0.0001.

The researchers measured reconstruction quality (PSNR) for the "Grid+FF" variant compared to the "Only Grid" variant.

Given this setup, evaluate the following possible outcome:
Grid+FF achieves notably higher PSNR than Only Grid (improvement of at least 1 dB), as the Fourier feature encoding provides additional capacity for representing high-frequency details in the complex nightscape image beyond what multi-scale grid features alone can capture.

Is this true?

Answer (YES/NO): NO